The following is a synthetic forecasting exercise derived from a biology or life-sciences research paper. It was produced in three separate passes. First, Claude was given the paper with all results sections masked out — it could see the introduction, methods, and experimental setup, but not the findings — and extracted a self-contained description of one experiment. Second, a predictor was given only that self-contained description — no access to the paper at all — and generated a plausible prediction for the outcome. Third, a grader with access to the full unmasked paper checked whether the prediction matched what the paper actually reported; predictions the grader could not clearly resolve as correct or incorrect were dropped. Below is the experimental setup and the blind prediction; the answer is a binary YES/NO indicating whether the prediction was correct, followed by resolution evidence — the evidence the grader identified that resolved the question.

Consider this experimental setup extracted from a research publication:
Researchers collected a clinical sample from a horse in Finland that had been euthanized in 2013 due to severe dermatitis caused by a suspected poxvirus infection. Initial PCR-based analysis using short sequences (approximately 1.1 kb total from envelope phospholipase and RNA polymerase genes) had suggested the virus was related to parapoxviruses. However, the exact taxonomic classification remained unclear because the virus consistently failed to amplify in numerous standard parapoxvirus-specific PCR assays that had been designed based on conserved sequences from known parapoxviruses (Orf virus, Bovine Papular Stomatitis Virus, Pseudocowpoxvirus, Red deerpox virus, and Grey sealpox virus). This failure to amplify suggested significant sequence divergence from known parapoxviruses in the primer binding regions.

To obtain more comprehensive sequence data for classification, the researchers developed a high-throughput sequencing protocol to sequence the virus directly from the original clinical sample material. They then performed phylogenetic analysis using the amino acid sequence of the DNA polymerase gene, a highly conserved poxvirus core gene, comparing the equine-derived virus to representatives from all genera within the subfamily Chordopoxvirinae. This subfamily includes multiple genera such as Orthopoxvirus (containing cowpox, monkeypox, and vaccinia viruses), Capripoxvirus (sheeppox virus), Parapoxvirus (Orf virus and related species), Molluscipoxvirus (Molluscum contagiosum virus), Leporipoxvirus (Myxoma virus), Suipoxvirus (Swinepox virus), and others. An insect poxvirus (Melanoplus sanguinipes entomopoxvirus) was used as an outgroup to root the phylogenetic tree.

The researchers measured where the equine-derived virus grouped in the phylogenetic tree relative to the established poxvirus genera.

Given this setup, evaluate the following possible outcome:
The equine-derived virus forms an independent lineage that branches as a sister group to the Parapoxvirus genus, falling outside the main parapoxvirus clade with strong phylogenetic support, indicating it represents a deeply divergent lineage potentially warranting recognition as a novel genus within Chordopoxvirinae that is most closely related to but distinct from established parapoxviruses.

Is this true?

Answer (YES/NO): NO